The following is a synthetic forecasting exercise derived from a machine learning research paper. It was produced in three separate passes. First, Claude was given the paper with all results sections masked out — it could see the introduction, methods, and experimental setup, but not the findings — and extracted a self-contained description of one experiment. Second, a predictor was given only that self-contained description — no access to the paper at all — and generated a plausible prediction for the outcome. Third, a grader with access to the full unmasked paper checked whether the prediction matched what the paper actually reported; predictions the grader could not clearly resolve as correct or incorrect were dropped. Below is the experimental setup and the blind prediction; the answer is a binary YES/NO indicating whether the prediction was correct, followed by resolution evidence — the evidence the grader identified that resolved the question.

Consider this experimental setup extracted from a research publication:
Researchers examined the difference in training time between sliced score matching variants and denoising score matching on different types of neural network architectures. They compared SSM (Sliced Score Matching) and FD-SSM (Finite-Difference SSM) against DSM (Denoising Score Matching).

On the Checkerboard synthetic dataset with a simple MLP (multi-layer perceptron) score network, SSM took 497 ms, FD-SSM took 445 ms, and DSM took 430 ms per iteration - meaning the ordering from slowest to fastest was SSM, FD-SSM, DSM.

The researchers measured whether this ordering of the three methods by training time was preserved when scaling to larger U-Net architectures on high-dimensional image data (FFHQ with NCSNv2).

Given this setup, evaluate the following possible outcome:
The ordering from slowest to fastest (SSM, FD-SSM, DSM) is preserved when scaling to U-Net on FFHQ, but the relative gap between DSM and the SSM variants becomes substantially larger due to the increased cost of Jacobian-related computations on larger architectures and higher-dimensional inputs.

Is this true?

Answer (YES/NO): NO